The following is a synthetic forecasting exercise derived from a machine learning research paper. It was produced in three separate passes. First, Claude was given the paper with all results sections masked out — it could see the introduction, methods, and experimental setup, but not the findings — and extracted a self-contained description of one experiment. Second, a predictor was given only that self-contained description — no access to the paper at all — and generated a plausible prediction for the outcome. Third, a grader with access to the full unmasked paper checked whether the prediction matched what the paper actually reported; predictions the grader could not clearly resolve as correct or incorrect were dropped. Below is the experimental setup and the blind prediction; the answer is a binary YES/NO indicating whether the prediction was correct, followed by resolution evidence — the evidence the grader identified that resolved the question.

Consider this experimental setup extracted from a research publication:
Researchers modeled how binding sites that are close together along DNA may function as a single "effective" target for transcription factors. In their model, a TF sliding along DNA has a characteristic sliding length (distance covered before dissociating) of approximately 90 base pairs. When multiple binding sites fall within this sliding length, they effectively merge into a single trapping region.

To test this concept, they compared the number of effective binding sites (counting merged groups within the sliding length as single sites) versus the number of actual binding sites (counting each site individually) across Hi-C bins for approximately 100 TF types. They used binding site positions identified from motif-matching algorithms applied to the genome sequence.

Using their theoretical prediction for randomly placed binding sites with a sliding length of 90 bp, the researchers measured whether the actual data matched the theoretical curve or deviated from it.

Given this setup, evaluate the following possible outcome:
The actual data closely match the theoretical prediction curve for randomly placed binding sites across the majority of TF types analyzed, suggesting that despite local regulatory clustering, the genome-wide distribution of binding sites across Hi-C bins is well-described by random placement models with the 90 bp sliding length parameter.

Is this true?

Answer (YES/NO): NO